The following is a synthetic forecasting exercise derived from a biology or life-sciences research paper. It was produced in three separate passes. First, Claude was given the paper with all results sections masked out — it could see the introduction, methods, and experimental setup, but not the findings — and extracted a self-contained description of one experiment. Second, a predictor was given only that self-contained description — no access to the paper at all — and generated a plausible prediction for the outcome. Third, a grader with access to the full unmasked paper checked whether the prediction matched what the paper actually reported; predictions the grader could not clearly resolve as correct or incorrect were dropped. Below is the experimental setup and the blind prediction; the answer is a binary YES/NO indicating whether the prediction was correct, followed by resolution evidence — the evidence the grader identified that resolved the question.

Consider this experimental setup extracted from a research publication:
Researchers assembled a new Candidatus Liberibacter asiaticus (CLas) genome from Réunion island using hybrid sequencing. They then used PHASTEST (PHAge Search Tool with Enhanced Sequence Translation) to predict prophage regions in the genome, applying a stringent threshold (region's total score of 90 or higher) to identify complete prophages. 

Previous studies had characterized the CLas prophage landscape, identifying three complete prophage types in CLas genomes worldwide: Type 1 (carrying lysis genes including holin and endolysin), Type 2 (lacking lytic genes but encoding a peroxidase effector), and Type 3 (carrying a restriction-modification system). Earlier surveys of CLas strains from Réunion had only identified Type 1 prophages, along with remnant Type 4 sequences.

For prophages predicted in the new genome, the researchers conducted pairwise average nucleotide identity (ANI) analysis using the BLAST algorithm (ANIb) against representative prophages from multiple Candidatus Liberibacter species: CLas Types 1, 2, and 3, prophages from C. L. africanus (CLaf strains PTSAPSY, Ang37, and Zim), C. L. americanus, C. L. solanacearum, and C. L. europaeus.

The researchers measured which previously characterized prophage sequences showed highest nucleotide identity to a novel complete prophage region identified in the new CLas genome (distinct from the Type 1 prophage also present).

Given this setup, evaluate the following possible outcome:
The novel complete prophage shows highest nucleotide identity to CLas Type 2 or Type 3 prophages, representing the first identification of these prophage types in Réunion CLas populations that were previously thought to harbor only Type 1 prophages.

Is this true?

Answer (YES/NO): NO